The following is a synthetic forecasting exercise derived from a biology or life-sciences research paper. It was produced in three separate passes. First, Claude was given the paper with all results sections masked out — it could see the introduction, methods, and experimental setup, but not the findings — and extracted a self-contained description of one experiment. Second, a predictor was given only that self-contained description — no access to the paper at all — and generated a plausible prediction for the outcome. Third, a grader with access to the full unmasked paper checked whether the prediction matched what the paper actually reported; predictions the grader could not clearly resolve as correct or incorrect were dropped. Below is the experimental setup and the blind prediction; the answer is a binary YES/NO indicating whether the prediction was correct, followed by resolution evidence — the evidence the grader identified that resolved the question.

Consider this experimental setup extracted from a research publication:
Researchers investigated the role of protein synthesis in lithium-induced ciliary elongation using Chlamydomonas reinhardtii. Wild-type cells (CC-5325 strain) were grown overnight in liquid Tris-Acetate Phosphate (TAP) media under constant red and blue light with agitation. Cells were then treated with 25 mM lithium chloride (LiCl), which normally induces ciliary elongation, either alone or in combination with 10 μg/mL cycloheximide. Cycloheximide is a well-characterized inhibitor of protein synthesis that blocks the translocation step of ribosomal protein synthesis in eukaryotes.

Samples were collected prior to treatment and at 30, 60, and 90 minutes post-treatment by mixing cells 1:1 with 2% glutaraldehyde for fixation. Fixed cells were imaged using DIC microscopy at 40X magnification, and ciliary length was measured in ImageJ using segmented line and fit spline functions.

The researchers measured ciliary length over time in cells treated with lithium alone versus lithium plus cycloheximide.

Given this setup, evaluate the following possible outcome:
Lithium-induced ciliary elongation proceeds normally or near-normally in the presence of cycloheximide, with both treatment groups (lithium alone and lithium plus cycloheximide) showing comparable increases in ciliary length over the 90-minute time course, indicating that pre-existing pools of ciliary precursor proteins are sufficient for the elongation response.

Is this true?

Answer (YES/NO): YES